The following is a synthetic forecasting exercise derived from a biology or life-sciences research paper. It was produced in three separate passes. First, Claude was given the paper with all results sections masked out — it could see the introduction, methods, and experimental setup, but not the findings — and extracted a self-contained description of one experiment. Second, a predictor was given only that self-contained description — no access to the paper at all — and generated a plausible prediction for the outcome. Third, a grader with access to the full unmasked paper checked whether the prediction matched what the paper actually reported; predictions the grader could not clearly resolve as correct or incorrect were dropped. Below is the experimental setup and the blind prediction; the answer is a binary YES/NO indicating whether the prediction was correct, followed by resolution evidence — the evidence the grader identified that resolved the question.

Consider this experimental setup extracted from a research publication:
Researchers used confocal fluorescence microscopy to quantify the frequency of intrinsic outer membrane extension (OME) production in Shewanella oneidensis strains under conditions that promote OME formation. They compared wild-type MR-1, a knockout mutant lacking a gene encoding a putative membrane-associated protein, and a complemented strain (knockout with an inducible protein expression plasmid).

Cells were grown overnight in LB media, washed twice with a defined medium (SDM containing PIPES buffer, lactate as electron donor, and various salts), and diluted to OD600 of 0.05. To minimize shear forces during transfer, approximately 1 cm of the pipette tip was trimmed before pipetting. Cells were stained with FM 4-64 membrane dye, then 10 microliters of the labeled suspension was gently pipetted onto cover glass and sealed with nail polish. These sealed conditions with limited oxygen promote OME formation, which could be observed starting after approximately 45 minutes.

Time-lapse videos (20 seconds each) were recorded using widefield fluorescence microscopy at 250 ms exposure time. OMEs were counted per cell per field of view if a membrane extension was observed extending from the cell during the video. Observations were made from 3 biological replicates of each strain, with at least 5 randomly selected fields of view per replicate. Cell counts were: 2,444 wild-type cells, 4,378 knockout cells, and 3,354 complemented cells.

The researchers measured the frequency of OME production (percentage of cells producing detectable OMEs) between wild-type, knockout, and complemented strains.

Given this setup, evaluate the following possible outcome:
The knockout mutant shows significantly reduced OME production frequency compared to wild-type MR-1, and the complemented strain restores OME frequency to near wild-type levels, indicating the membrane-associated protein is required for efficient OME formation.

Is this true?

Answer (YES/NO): NO